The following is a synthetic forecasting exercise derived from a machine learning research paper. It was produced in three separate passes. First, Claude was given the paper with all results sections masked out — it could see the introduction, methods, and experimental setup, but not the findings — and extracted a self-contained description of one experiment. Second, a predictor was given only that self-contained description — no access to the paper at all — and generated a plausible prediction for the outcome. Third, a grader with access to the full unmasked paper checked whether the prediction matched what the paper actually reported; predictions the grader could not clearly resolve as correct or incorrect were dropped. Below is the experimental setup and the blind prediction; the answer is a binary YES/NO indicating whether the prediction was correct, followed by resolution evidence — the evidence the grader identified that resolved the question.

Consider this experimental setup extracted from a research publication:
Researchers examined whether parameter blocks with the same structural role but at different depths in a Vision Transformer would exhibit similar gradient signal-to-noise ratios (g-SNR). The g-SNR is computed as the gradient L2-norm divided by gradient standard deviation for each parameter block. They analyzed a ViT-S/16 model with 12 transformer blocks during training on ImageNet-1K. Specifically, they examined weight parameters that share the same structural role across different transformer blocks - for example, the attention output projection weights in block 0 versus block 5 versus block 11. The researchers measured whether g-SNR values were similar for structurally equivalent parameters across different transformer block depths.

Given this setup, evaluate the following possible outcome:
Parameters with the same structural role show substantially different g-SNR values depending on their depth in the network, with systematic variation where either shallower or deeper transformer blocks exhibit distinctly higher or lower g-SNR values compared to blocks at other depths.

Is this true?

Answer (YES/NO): NO